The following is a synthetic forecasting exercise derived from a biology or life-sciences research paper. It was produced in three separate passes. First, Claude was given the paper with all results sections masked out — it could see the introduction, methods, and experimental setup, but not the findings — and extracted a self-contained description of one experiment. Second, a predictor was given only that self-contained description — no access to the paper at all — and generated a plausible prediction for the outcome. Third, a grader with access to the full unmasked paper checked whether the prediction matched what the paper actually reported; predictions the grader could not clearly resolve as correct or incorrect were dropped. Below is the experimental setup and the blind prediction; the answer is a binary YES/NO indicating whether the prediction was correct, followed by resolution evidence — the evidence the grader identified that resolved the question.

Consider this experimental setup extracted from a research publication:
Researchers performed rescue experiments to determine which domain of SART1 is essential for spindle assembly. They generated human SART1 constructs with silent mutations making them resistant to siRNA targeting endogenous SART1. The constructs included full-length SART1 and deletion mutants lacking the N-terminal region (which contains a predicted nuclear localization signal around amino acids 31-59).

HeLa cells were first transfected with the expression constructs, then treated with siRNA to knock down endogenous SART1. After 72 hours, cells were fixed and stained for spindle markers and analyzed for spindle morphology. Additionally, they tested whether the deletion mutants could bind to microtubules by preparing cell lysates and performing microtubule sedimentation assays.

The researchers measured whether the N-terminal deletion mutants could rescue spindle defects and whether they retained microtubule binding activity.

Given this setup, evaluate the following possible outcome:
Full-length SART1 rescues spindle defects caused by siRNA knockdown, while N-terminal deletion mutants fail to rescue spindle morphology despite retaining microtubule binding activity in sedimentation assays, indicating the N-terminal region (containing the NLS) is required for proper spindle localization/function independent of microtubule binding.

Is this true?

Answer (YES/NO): NO